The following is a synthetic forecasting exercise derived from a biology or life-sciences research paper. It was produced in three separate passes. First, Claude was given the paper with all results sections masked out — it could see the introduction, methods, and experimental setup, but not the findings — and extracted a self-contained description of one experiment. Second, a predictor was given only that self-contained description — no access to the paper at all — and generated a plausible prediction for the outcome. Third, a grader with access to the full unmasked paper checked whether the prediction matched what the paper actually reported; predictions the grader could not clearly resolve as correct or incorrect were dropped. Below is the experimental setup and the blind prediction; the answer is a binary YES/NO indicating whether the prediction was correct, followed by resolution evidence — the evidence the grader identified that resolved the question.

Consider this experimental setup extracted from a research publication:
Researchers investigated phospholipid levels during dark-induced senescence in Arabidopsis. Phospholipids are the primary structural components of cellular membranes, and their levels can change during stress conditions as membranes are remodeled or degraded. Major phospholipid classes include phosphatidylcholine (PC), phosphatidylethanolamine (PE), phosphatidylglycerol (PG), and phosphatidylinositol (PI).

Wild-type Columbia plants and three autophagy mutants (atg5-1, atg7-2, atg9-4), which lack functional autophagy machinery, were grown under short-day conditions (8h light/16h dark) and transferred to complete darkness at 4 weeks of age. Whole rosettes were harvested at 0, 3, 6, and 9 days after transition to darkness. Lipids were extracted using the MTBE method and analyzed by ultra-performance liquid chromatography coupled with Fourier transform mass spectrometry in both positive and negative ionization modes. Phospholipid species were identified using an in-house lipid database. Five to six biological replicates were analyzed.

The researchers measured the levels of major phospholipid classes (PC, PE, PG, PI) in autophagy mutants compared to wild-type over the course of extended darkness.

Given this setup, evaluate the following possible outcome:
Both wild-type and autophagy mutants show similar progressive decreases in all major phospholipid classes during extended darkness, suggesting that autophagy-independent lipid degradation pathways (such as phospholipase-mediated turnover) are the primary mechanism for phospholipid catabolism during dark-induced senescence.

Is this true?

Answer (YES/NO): NO